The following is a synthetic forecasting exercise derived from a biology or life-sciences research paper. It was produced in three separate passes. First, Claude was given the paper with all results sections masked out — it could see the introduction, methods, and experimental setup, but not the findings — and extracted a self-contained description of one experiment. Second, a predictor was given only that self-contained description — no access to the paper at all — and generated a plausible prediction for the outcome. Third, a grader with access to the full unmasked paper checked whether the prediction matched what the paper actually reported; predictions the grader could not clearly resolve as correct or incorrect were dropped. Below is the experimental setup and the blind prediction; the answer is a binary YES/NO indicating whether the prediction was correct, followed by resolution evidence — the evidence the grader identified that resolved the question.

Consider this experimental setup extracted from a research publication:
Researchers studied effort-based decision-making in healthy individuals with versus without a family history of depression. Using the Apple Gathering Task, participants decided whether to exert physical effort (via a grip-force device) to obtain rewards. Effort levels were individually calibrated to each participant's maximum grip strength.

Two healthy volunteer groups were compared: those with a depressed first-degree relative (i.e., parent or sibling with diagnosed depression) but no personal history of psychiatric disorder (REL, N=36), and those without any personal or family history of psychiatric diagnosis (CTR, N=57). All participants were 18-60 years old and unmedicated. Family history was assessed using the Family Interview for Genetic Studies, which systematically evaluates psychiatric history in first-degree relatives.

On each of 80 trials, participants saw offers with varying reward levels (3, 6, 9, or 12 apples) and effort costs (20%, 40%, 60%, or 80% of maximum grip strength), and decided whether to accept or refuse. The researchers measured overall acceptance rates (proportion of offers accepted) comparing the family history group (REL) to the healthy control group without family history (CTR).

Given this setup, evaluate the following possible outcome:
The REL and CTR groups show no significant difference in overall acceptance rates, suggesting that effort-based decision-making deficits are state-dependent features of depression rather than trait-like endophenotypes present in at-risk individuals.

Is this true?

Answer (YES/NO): YES